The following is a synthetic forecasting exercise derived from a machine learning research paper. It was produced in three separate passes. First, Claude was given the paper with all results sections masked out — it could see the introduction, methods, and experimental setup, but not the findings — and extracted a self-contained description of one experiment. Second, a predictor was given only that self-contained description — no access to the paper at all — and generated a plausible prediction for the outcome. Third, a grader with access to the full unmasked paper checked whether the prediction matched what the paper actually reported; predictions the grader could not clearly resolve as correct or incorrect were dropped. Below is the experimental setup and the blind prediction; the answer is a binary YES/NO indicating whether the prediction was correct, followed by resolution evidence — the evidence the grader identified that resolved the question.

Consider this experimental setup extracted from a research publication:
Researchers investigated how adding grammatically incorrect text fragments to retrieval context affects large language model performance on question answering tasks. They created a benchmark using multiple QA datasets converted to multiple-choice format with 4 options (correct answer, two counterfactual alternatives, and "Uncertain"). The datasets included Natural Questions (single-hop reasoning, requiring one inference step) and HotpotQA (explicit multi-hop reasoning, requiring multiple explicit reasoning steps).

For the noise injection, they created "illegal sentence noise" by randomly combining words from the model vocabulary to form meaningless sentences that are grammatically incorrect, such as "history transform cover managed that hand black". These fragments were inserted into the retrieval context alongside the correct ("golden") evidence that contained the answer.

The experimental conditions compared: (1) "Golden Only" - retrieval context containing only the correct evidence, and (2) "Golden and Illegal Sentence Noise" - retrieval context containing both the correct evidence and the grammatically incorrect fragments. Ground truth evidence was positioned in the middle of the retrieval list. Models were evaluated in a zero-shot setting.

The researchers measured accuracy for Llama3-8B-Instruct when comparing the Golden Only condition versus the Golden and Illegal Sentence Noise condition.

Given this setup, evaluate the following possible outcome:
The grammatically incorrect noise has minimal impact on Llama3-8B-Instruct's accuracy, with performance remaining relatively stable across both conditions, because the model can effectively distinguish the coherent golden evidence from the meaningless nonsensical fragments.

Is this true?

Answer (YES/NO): NO